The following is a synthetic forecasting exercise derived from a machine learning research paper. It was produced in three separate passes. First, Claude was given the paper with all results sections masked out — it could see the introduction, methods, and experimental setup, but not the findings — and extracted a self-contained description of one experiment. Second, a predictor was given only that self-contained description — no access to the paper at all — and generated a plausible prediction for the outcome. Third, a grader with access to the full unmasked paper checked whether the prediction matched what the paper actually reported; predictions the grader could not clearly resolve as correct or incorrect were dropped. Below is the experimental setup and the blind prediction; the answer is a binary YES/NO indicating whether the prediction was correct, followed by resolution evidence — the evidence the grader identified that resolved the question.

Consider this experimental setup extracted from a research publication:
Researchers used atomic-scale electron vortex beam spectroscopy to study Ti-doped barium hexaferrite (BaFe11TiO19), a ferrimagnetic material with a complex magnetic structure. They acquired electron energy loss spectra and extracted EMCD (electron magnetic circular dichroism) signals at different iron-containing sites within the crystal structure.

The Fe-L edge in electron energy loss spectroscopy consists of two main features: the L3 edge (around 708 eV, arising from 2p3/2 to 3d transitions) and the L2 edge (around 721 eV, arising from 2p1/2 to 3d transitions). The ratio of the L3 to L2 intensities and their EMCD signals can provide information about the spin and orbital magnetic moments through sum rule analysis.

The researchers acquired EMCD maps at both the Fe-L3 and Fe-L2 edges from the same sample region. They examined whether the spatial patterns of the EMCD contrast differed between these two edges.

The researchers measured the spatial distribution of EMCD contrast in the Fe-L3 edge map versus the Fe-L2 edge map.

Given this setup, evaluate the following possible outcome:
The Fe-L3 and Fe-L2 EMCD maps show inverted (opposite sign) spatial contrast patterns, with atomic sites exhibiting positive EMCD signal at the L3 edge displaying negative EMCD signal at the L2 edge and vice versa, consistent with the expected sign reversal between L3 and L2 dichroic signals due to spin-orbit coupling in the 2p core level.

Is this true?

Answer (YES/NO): YES